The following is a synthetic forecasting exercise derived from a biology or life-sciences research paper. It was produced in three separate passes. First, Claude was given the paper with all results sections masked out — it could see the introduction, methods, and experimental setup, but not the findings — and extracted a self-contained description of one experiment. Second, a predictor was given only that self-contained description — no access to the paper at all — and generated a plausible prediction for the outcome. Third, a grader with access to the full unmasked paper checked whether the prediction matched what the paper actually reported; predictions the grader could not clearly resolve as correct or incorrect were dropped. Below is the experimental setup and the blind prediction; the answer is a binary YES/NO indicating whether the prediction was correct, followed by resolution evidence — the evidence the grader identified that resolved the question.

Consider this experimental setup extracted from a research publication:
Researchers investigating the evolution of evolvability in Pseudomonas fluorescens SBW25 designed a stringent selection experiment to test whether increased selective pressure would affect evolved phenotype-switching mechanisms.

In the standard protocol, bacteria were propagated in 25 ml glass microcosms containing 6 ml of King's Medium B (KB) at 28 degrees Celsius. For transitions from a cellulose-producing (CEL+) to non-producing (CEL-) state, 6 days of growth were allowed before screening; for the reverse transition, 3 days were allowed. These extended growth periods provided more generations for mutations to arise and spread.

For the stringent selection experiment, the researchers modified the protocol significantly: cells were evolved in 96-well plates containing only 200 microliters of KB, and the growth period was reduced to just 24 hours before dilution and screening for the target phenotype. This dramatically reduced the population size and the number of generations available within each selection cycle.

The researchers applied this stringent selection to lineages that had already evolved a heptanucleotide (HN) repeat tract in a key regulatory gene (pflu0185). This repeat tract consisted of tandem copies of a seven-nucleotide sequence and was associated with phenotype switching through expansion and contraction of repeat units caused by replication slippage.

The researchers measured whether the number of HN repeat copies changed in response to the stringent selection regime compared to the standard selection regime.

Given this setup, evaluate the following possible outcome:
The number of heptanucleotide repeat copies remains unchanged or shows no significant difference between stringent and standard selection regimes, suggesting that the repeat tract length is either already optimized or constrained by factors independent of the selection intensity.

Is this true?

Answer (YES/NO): NO